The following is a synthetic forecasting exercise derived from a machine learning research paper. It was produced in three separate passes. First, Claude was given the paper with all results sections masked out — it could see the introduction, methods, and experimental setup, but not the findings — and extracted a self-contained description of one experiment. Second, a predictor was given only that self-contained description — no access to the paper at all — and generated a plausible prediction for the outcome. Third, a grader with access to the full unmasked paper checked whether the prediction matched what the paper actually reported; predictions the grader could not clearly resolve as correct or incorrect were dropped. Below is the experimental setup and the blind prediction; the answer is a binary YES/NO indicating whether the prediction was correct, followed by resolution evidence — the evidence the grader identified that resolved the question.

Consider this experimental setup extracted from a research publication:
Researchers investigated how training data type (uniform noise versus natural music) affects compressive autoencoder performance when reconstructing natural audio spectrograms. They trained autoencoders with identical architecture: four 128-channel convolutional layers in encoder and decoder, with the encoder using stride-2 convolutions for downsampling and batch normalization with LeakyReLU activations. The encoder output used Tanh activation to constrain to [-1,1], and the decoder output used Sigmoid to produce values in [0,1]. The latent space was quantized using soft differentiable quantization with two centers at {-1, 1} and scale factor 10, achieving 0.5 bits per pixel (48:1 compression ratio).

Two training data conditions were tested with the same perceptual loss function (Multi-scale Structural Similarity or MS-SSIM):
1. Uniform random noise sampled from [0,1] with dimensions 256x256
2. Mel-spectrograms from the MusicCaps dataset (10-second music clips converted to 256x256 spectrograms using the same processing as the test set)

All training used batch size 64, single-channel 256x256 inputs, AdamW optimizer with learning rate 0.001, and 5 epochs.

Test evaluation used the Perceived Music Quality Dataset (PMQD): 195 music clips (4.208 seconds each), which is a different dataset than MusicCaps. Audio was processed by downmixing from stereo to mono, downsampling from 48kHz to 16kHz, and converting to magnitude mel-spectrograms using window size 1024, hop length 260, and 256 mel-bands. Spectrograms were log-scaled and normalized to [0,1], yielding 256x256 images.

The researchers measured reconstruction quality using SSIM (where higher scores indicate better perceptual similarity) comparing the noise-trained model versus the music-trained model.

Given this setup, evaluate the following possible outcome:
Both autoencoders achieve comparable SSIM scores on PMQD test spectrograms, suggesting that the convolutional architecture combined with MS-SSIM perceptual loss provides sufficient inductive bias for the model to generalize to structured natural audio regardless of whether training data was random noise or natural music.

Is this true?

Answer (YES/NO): NO